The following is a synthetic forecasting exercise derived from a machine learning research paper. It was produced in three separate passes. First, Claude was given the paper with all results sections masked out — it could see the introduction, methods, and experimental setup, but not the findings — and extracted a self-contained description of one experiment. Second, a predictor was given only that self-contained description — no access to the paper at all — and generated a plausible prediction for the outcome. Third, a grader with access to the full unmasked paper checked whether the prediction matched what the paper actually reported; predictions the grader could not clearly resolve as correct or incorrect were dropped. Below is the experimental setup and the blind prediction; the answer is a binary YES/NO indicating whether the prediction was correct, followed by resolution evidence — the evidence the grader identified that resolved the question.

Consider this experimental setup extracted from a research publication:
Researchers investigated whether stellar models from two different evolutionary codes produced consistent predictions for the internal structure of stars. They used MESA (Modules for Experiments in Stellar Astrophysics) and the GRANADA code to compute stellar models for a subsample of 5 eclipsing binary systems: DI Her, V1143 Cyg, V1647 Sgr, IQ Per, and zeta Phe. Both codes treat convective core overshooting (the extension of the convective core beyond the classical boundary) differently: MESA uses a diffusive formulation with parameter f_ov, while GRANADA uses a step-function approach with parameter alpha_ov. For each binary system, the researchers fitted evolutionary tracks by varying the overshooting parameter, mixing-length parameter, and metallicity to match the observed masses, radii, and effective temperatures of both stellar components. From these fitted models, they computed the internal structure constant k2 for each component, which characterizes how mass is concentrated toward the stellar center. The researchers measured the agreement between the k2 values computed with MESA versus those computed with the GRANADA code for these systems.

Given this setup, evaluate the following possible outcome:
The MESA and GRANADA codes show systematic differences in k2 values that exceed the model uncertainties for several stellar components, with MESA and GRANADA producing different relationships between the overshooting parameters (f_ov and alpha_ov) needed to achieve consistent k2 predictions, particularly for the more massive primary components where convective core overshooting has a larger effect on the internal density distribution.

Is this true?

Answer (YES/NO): NO